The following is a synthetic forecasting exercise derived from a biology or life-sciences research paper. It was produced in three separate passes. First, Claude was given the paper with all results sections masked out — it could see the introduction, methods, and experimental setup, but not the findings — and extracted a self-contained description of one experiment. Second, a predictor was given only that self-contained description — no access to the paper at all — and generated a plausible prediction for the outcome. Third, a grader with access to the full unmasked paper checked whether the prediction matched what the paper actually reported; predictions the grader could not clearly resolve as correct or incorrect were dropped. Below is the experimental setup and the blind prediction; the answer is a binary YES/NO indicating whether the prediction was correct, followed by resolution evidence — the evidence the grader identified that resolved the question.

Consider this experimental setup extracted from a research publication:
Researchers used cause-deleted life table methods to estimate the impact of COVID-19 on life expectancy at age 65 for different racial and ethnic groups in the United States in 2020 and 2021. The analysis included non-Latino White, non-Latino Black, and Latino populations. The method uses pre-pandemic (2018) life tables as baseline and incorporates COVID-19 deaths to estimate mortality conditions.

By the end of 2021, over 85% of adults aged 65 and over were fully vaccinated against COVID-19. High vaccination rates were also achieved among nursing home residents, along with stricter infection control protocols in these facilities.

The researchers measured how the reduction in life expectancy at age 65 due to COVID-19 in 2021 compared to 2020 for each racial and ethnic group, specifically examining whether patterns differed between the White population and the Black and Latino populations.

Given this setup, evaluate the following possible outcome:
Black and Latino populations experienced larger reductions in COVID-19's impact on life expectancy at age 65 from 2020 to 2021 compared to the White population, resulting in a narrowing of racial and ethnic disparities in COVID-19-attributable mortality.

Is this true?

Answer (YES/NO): YES